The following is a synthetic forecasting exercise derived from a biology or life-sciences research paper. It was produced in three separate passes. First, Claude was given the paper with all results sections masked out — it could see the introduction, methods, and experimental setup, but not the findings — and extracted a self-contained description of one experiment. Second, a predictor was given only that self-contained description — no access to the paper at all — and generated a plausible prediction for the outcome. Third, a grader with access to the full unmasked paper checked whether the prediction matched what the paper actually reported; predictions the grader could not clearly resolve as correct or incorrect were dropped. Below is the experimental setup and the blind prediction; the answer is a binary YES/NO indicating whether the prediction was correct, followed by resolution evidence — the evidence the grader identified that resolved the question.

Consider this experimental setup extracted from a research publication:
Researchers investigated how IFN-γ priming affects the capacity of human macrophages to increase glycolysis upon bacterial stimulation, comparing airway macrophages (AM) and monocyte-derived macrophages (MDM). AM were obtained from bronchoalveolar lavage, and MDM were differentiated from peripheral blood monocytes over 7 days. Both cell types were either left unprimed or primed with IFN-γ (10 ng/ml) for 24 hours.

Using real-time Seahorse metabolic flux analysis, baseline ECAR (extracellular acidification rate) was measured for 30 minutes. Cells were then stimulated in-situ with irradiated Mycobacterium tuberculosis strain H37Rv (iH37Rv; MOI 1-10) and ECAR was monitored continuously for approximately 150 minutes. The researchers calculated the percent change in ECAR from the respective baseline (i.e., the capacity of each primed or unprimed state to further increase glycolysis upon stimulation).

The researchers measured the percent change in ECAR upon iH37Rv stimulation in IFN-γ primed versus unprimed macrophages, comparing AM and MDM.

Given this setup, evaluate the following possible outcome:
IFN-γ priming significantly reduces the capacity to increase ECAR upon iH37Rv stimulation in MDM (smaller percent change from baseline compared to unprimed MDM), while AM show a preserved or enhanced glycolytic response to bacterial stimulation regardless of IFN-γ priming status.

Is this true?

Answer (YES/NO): NO